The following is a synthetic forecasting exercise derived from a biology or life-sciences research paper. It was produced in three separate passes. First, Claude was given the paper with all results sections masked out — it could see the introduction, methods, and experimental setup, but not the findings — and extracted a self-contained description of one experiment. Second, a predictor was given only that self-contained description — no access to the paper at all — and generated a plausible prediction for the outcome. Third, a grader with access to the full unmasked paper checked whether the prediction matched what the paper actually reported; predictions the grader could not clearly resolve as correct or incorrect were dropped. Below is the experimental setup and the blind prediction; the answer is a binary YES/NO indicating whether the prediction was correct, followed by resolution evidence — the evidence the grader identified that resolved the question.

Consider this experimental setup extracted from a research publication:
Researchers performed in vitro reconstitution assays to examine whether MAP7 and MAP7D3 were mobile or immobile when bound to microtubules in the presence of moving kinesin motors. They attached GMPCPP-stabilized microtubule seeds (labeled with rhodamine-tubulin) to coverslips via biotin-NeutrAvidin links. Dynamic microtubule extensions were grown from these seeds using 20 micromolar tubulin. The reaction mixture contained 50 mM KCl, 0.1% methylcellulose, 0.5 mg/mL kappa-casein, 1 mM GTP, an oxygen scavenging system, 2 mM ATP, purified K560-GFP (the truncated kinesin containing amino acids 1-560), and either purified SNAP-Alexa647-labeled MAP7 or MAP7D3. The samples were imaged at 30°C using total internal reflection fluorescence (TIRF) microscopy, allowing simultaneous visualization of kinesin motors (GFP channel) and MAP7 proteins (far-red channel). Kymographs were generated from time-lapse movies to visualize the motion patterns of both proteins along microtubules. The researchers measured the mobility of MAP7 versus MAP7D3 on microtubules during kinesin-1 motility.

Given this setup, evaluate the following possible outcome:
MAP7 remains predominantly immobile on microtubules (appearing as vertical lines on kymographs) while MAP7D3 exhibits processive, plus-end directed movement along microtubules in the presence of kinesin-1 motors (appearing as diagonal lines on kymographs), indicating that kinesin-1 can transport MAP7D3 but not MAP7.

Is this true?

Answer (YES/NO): YES